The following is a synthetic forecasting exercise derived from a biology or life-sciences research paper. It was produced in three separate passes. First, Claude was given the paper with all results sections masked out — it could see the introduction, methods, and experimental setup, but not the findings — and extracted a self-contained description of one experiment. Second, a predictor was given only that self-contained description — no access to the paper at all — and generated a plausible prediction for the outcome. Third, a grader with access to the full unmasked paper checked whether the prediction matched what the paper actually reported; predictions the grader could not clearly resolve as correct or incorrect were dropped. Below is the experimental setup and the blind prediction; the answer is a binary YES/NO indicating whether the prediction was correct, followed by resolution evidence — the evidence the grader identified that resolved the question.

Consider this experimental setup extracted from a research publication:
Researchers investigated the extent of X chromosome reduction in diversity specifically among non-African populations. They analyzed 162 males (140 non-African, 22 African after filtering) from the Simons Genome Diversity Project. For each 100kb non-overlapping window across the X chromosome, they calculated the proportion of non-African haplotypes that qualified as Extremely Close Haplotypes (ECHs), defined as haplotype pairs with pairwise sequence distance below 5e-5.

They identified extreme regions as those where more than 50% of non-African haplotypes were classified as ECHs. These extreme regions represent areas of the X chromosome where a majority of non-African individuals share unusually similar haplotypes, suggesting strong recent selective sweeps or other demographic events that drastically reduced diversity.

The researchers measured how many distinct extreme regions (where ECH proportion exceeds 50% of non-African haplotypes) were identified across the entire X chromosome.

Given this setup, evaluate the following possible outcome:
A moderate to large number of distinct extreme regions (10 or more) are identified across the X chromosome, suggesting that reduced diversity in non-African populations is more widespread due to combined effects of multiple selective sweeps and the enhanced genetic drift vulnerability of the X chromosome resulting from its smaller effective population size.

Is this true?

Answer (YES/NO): YES